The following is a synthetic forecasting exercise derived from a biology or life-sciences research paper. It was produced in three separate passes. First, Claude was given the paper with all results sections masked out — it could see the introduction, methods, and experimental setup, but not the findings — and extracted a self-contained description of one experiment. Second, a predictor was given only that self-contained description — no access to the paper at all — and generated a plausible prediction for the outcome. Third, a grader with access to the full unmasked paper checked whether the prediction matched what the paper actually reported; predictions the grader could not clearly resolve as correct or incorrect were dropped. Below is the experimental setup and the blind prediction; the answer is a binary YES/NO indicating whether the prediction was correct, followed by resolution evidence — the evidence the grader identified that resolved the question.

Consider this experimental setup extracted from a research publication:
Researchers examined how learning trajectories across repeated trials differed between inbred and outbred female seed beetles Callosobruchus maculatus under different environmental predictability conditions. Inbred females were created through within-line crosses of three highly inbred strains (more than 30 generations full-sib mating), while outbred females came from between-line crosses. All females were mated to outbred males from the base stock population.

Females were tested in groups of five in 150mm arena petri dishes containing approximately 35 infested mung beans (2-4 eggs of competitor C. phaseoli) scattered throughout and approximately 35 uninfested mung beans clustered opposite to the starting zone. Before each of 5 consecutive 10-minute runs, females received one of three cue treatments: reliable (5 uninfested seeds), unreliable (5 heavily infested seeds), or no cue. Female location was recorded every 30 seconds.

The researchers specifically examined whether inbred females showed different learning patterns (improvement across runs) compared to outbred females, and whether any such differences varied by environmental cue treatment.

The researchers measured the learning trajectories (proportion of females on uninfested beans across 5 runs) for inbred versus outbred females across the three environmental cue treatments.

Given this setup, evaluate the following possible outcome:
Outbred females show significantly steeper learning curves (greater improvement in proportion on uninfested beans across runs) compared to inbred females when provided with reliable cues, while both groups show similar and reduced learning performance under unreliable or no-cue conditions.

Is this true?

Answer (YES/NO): NO